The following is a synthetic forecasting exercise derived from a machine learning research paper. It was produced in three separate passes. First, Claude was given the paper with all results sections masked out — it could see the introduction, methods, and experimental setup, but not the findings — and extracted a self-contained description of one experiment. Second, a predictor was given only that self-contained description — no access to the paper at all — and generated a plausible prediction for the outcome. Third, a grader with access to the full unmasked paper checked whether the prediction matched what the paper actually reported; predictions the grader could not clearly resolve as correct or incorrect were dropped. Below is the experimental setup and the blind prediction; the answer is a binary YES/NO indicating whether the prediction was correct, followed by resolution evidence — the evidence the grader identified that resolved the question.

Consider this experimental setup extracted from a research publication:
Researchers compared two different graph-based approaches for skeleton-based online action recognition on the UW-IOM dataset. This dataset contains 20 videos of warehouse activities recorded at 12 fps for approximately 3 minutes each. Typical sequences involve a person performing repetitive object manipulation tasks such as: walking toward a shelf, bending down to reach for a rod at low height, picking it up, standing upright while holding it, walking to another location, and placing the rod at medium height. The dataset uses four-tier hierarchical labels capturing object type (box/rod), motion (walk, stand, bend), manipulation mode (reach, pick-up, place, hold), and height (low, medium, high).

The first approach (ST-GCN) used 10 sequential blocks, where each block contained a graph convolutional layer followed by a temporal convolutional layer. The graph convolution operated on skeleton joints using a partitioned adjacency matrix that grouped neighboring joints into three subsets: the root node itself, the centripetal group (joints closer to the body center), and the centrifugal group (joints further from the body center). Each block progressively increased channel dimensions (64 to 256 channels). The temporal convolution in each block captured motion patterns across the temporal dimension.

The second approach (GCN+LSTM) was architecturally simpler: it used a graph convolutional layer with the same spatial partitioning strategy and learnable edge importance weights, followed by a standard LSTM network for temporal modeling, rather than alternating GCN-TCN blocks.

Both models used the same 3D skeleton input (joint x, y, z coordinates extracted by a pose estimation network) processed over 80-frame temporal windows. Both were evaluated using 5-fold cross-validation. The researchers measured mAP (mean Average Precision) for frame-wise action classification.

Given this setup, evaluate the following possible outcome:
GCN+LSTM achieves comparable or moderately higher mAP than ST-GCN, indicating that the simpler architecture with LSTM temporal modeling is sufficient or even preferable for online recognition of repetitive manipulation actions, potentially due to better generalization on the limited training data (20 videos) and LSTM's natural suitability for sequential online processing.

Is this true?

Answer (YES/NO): NO